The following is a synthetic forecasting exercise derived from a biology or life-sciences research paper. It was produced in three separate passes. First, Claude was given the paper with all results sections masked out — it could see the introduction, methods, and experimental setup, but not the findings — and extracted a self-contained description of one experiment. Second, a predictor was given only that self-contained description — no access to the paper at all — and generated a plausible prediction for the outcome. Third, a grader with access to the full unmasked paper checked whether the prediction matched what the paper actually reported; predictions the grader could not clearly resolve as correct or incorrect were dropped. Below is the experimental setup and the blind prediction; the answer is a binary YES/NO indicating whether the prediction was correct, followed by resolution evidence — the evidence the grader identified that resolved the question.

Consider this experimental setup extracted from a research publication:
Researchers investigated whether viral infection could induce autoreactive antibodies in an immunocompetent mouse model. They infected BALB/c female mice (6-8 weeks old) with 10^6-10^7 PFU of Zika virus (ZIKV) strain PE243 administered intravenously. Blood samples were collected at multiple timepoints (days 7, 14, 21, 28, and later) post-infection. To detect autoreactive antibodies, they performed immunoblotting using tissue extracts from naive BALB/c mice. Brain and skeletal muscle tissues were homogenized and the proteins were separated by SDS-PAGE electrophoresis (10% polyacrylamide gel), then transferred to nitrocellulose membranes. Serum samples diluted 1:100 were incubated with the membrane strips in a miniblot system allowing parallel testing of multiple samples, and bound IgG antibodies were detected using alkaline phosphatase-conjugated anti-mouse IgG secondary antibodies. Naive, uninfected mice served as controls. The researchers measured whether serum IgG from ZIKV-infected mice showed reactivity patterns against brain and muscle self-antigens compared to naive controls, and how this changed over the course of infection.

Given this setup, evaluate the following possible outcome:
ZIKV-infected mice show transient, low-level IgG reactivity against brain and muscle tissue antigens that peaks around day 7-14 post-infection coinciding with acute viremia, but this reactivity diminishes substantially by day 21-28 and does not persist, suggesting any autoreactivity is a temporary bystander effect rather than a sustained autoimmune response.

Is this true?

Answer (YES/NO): NO